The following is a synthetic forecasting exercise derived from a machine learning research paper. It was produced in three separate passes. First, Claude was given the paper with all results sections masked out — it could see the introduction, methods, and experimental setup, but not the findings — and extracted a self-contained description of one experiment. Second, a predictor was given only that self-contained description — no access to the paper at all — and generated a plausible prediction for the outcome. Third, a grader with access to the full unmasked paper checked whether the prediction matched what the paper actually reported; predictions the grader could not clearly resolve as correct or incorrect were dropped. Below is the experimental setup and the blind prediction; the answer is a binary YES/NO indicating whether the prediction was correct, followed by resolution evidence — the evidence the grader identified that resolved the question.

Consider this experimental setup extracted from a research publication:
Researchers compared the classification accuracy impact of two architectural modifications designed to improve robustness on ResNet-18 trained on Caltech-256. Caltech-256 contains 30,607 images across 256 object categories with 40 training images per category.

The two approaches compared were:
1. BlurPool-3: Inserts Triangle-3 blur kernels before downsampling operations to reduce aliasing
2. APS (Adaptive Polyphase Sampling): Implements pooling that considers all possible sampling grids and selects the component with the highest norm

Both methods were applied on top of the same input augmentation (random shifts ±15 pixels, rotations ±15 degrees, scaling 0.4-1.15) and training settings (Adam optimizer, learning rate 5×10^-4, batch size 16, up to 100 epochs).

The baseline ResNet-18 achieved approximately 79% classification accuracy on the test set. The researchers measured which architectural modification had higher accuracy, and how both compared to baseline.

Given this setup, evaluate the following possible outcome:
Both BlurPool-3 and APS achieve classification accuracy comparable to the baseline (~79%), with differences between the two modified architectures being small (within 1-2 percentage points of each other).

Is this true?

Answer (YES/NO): NO